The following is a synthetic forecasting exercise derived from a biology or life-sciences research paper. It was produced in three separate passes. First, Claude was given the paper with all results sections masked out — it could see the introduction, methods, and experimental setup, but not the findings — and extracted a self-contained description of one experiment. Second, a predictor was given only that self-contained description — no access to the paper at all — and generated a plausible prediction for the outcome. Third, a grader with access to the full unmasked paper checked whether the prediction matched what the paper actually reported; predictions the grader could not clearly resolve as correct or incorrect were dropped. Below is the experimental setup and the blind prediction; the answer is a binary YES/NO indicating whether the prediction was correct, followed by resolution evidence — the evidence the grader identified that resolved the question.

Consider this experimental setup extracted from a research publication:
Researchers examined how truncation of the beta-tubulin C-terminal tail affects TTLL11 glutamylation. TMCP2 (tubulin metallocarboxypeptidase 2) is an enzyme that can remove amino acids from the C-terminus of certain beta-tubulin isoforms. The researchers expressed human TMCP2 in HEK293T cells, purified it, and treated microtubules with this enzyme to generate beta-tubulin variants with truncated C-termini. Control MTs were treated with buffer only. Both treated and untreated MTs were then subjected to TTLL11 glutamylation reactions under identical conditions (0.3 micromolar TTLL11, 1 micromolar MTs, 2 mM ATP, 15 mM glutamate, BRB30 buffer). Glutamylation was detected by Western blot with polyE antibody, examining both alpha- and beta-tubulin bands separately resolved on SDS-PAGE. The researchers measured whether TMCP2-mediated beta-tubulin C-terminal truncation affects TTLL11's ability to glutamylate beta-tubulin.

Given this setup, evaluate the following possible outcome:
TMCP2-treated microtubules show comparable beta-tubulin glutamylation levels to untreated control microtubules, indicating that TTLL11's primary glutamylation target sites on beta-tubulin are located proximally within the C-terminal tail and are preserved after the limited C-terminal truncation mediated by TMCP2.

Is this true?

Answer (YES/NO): NO